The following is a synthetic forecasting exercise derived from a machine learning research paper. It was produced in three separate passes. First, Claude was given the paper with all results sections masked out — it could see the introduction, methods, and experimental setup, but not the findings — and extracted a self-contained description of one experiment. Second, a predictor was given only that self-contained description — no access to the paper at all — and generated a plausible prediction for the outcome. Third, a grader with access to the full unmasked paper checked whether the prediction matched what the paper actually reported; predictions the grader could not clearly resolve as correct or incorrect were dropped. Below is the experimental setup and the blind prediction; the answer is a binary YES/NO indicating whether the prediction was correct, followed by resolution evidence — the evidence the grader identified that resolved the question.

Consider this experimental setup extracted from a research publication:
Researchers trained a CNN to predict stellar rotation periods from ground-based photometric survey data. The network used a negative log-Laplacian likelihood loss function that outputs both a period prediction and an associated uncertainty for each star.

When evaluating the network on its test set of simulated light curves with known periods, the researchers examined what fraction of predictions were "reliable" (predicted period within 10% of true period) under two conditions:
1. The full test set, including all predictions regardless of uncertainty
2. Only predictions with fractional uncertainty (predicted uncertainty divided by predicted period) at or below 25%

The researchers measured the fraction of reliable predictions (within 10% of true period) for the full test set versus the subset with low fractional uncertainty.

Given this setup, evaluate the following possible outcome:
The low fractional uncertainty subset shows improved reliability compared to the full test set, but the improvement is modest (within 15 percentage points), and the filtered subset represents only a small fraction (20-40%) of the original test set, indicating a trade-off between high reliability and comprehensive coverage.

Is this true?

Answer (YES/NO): NO